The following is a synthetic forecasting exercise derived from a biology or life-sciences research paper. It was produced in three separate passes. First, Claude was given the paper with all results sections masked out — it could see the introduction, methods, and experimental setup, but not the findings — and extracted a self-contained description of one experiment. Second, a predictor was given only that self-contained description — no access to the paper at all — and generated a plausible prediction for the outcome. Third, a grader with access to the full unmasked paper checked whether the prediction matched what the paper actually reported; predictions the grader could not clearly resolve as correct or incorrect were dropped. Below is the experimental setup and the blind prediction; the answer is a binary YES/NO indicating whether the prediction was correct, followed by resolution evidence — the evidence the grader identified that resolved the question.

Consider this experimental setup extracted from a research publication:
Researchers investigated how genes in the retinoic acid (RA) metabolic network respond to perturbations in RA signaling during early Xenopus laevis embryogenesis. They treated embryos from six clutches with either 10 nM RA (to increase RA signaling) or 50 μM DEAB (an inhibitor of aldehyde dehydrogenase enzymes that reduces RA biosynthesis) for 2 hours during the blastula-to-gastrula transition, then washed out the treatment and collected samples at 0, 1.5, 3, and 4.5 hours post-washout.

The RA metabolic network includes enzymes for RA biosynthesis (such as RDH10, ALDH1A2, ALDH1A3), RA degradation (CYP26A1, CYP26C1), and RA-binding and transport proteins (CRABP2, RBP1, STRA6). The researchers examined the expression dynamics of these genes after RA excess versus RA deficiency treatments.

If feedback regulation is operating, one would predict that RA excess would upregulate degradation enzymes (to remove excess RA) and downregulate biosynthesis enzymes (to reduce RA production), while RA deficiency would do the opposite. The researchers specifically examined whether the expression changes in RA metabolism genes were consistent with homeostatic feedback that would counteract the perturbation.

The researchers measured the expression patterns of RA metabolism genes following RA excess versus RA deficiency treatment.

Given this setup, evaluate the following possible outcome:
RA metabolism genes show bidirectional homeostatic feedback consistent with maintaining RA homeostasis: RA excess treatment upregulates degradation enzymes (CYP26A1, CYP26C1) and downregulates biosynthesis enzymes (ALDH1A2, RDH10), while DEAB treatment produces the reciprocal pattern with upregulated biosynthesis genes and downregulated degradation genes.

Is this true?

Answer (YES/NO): YES